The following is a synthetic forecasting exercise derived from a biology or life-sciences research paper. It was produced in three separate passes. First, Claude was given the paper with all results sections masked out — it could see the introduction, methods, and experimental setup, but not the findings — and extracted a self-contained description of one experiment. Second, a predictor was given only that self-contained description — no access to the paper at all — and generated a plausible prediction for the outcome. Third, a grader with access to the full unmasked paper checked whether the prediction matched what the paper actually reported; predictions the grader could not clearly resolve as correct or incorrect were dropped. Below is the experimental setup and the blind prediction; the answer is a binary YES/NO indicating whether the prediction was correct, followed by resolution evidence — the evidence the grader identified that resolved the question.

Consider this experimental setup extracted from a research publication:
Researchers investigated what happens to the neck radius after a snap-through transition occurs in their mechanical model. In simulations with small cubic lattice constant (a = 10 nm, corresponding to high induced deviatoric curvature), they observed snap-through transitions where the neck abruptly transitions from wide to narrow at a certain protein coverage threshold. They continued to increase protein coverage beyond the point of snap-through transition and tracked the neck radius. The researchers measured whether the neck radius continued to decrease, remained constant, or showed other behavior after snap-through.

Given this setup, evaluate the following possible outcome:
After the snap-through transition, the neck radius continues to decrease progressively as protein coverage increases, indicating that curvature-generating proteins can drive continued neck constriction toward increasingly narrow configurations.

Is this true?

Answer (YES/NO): NO